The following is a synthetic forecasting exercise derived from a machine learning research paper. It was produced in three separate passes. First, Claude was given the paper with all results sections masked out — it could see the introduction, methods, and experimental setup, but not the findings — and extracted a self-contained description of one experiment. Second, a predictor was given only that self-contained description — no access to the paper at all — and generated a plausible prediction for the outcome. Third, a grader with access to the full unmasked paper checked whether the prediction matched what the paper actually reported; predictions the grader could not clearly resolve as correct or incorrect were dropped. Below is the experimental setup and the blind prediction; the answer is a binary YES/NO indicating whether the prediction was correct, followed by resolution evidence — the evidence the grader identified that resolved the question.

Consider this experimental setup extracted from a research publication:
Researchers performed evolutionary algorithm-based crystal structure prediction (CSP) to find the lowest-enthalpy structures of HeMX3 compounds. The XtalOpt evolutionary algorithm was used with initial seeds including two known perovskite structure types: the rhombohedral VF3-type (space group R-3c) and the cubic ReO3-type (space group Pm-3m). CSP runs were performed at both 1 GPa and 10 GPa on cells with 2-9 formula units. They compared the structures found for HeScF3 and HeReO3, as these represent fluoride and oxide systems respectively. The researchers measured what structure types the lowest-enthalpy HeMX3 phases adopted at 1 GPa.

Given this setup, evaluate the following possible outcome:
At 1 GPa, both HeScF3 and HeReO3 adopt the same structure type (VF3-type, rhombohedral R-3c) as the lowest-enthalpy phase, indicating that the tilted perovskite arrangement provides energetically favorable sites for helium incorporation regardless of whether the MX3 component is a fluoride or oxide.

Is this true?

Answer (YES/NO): NO